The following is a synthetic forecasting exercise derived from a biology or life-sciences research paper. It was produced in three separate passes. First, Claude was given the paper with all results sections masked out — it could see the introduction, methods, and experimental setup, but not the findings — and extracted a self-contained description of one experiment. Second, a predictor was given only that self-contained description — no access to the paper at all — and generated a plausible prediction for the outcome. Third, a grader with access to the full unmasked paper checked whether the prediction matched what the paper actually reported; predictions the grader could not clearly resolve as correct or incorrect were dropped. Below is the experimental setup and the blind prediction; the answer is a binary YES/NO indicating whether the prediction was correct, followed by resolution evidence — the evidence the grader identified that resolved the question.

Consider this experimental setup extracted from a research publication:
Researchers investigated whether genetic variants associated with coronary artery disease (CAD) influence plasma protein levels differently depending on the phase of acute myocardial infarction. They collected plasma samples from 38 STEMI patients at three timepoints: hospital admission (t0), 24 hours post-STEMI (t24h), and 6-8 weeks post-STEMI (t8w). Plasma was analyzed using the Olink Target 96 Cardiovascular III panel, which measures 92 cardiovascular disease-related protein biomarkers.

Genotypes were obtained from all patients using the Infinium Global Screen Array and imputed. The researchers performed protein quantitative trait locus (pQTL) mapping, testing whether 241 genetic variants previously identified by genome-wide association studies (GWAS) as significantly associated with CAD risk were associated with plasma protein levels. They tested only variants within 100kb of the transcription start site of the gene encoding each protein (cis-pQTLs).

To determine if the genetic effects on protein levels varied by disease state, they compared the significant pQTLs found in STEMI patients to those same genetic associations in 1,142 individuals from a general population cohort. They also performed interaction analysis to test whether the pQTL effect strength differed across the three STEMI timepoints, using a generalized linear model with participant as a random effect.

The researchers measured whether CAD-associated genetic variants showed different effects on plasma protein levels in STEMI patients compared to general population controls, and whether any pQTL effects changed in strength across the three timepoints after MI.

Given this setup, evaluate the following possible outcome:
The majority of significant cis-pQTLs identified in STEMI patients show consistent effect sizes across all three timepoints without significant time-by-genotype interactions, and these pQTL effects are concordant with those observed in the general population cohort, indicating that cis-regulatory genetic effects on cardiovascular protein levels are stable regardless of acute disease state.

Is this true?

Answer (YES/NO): NO